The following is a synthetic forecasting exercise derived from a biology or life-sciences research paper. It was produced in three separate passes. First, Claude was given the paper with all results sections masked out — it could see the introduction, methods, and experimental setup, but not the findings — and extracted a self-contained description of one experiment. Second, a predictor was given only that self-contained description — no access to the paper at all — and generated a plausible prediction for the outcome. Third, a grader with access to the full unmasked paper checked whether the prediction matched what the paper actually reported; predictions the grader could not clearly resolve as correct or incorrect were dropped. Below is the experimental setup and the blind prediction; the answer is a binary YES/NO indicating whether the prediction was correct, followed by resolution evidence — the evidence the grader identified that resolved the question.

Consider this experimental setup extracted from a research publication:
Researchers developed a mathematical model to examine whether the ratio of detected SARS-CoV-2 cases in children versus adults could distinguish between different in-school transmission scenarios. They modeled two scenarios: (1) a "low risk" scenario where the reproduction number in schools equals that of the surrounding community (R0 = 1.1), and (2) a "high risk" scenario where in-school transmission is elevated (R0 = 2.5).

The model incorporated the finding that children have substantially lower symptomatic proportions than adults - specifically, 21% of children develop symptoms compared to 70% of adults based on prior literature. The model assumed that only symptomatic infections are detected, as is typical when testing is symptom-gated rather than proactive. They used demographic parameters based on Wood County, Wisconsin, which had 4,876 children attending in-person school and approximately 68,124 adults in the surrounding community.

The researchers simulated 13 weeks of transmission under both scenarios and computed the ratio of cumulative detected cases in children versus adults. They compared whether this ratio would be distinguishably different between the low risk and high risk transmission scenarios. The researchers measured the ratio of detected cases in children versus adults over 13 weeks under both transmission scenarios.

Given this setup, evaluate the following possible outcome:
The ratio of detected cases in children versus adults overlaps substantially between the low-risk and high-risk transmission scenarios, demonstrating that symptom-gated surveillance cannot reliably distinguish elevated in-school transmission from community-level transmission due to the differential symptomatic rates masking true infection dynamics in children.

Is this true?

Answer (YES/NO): YES